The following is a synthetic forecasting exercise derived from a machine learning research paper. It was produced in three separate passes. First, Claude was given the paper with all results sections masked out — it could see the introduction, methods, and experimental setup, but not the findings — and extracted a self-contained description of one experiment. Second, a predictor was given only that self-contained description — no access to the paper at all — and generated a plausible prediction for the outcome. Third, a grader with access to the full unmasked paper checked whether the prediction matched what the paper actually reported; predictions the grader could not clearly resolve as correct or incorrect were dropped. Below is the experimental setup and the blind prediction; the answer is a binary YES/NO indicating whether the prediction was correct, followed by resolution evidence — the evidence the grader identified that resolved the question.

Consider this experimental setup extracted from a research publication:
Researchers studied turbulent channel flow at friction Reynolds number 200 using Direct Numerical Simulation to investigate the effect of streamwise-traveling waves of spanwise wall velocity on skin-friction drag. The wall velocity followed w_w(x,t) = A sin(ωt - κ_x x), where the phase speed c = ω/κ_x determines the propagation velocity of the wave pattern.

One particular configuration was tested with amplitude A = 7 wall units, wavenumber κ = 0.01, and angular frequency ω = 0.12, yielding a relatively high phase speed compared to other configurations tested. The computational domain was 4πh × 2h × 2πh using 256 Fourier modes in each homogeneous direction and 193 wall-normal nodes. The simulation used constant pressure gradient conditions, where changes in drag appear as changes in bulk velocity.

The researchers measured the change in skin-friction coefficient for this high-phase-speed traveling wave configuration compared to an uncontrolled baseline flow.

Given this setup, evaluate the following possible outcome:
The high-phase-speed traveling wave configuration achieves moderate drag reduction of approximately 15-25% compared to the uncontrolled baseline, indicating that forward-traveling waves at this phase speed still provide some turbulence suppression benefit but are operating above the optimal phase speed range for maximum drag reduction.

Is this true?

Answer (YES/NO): NO